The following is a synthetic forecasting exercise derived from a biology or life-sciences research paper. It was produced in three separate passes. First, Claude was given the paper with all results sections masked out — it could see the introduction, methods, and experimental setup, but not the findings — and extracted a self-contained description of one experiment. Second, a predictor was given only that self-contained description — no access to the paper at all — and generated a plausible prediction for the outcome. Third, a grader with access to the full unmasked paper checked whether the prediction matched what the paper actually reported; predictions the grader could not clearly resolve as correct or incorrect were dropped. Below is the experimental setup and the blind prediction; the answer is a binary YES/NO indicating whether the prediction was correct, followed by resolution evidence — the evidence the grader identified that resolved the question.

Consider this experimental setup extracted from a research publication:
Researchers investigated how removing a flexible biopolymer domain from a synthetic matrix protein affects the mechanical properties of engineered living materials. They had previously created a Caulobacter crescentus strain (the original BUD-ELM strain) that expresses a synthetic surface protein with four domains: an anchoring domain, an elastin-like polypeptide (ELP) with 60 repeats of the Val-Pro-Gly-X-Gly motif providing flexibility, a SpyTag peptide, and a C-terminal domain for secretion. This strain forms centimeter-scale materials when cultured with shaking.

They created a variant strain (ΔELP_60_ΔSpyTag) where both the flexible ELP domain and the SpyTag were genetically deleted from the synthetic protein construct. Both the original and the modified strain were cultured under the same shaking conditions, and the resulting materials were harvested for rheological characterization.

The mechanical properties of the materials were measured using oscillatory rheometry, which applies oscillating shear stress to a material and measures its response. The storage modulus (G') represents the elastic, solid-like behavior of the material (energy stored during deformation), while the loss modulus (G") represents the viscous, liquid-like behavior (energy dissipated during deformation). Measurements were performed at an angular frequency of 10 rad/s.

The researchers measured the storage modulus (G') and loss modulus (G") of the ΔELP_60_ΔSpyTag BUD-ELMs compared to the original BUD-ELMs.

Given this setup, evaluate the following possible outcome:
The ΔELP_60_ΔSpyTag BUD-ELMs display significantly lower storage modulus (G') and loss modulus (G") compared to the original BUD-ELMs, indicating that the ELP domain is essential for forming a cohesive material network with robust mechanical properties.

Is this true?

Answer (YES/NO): NO